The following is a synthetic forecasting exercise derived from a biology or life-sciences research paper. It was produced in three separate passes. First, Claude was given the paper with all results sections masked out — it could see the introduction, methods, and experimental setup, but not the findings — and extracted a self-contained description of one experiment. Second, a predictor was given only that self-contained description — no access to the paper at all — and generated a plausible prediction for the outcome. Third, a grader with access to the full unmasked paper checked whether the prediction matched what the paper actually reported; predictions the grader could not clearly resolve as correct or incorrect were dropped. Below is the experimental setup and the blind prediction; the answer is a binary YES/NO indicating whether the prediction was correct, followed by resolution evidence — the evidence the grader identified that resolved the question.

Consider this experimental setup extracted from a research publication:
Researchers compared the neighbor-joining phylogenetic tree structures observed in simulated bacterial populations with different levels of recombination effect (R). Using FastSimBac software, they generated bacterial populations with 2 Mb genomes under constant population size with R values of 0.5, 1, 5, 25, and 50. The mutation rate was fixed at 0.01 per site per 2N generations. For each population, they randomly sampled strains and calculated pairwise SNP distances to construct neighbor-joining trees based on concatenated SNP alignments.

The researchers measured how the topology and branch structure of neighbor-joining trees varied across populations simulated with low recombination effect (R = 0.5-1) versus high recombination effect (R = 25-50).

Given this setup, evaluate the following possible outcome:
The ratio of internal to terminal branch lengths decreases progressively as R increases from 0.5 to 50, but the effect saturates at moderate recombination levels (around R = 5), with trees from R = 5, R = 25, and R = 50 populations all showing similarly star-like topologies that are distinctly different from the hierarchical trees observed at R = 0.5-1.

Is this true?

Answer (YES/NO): NO